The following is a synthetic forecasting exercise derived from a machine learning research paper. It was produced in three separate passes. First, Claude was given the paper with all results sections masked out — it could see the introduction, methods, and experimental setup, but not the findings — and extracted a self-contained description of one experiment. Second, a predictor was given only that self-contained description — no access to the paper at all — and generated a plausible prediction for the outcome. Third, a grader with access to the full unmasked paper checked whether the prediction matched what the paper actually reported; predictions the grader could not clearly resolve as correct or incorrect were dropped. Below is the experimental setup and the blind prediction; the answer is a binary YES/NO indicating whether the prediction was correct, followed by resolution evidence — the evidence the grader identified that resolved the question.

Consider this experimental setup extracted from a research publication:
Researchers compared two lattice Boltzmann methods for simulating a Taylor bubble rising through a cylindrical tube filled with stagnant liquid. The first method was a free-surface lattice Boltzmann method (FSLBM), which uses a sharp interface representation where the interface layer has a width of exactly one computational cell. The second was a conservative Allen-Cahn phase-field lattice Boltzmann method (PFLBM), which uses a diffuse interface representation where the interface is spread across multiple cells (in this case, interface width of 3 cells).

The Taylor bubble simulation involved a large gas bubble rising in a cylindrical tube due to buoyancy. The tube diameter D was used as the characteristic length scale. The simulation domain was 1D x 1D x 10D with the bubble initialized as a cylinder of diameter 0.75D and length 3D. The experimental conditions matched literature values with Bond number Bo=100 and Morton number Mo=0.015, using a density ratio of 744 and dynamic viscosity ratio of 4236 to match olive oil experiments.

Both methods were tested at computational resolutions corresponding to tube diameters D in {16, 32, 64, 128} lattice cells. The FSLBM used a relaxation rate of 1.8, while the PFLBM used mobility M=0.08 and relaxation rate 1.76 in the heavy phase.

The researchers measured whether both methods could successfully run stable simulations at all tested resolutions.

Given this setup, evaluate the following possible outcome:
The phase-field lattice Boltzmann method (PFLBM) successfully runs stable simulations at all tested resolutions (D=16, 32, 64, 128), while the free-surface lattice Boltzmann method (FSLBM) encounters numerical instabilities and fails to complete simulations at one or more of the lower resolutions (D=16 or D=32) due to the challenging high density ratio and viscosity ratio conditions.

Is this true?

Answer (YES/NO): NO